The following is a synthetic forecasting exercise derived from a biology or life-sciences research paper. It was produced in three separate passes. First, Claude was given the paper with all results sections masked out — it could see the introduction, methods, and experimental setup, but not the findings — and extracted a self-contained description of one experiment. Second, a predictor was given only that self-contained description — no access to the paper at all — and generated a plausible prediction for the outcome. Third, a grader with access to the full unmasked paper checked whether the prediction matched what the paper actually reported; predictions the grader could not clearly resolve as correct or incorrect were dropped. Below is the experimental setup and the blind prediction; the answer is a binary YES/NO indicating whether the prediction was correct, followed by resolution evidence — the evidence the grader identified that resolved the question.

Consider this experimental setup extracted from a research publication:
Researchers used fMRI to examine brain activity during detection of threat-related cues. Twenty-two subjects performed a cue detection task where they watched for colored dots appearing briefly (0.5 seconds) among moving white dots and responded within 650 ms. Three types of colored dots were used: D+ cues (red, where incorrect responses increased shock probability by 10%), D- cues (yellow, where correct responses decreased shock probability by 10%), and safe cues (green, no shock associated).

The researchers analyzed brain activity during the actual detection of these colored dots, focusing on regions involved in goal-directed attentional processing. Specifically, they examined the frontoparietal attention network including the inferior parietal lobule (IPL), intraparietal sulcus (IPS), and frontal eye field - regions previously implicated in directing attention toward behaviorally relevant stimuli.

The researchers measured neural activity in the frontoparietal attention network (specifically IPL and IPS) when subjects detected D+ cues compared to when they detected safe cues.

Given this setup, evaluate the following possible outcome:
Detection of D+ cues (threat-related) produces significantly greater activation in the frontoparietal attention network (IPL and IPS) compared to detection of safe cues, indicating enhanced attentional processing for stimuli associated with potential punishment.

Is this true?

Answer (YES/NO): YES